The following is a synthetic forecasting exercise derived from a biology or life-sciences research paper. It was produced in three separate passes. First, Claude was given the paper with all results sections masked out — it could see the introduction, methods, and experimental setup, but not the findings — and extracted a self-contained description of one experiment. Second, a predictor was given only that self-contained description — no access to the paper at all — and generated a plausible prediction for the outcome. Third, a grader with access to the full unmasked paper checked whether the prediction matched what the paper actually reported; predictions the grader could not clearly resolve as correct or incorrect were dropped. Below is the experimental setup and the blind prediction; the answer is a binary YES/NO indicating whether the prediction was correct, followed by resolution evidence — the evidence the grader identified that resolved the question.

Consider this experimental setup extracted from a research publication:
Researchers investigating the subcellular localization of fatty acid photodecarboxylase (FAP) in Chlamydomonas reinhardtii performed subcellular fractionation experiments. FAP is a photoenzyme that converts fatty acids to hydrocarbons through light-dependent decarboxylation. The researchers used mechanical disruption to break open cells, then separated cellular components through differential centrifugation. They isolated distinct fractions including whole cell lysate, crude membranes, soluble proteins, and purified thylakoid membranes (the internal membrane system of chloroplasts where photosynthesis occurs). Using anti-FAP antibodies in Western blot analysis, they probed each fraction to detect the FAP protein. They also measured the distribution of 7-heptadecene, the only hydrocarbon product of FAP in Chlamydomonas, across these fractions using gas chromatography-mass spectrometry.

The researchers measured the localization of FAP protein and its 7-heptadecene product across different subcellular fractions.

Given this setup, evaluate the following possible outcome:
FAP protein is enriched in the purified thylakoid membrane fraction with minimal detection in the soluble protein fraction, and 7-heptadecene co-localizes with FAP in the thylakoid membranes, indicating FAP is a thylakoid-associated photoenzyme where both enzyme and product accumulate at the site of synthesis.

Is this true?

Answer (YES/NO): NO